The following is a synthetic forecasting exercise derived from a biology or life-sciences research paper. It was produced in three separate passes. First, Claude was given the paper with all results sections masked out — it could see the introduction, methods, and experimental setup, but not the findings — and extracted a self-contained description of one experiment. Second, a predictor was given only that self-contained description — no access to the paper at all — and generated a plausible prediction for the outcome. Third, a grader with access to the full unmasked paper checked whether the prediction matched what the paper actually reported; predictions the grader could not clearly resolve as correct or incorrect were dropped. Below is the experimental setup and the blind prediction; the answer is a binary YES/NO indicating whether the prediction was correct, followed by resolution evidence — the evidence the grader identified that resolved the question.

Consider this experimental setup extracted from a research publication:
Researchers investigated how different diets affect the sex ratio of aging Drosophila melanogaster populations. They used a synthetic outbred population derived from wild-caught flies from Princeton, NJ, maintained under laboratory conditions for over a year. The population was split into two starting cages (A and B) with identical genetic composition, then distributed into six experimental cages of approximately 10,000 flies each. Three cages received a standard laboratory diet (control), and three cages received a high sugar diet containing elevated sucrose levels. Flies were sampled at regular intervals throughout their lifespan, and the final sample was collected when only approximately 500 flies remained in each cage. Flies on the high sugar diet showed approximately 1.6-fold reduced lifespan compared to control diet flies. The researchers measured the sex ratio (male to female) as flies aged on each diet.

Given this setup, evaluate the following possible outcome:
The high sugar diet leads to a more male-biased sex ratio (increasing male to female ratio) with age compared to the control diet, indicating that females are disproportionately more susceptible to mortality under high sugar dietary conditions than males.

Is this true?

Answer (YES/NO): NO